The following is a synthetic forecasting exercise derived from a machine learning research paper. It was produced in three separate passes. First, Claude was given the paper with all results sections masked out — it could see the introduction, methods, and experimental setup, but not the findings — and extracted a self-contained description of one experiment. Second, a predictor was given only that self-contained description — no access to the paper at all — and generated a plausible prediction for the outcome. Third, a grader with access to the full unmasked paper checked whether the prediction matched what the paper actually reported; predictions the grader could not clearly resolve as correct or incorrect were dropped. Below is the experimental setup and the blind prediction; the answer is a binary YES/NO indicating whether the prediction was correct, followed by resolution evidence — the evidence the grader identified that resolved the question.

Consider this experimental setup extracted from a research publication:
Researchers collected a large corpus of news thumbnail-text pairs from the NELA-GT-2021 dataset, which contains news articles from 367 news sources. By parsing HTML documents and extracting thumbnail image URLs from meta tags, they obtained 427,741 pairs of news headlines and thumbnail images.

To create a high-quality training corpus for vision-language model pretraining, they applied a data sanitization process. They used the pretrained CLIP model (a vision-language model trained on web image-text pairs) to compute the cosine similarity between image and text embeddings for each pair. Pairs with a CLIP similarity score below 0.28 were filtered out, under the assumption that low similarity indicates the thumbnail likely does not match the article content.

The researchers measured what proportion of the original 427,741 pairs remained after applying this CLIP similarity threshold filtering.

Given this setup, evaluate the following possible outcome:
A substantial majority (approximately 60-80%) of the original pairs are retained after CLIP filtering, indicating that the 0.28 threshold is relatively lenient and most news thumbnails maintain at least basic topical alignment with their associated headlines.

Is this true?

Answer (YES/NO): NO